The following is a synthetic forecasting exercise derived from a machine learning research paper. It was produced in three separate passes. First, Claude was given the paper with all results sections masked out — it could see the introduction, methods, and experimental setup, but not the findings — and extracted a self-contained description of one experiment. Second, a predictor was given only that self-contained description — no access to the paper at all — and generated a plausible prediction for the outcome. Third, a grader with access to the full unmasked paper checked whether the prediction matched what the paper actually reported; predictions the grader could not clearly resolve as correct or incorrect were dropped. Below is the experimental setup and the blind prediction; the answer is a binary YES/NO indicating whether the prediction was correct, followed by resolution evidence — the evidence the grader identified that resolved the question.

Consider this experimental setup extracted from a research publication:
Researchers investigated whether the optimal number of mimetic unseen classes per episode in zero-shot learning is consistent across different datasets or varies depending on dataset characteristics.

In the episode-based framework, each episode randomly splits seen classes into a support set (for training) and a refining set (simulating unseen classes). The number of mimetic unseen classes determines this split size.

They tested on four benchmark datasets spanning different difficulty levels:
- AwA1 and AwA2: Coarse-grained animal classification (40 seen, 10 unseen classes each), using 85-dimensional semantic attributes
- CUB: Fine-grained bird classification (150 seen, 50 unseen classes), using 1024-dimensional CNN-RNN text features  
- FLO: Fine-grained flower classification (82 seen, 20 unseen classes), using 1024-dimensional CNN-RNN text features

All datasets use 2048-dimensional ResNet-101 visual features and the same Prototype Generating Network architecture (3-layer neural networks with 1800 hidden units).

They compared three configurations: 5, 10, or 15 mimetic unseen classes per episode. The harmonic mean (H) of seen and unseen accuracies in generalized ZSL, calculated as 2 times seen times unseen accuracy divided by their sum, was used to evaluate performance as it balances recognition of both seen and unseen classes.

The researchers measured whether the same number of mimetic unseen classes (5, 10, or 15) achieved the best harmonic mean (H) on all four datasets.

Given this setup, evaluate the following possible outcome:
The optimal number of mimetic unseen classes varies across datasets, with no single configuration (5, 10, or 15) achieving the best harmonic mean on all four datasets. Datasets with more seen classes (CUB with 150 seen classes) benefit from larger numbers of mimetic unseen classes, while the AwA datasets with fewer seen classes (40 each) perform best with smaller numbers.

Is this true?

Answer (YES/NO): NO